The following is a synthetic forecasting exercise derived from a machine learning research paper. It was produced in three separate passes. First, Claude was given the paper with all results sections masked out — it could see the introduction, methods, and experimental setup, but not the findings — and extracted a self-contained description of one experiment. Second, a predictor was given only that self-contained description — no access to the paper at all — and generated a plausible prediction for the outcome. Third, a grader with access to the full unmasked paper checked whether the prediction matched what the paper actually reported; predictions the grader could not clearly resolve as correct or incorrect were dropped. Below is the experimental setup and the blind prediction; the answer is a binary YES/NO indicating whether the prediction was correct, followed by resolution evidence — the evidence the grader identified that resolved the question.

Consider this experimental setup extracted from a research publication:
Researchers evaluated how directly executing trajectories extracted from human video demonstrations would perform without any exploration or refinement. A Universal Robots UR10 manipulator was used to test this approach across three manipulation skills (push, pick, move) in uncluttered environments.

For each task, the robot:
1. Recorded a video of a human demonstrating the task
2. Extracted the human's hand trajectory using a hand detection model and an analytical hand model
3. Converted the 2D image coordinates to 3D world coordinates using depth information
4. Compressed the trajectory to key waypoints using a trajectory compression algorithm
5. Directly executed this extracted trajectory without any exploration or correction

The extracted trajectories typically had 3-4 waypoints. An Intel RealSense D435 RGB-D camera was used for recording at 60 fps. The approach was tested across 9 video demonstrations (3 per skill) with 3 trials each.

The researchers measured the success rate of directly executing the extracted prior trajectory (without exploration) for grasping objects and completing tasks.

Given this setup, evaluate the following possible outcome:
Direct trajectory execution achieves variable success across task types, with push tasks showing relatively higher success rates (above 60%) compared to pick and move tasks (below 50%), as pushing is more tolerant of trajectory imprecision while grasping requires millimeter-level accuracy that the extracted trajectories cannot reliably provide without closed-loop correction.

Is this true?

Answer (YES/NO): NO